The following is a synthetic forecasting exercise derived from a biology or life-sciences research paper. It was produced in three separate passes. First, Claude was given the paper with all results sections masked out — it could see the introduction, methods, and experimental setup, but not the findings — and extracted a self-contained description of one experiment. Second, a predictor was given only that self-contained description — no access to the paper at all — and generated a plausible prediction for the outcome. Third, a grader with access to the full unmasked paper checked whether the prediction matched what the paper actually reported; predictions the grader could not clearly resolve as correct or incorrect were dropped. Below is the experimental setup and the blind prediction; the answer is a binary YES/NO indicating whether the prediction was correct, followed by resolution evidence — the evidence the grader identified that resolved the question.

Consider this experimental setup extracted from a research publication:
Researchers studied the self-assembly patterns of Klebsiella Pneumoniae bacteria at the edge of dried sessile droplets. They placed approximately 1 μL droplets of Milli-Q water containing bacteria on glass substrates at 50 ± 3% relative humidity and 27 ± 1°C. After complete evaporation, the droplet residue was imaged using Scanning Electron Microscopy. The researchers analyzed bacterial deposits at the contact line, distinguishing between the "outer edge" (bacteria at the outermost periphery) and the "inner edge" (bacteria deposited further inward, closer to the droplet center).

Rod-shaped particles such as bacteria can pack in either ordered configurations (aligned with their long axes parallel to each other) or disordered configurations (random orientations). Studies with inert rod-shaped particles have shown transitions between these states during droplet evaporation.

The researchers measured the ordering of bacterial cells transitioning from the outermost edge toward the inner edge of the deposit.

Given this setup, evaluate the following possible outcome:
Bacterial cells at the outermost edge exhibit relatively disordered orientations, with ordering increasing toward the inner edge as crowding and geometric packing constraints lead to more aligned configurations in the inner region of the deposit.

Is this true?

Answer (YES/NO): NO